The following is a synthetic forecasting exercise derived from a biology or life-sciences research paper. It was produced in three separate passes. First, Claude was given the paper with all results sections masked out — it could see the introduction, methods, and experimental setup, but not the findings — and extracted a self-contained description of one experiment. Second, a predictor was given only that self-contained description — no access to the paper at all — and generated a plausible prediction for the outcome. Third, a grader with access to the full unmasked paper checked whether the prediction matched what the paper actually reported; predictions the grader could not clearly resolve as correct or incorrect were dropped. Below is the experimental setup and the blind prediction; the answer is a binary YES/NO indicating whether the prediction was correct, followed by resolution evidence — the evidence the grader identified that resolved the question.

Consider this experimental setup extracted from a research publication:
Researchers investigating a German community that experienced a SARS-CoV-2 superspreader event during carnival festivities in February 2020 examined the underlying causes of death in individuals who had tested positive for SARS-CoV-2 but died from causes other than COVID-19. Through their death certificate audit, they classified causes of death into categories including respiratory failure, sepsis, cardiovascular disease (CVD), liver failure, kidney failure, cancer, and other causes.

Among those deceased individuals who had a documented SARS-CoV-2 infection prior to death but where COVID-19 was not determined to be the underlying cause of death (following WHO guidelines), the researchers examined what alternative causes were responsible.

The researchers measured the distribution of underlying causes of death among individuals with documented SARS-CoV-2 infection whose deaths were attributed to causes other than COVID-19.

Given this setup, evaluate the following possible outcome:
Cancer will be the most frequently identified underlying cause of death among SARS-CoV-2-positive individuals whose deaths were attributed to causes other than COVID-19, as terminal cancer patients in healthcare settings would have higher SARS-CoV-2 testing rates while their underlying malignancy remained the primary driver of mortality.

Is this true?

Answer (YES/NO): NO